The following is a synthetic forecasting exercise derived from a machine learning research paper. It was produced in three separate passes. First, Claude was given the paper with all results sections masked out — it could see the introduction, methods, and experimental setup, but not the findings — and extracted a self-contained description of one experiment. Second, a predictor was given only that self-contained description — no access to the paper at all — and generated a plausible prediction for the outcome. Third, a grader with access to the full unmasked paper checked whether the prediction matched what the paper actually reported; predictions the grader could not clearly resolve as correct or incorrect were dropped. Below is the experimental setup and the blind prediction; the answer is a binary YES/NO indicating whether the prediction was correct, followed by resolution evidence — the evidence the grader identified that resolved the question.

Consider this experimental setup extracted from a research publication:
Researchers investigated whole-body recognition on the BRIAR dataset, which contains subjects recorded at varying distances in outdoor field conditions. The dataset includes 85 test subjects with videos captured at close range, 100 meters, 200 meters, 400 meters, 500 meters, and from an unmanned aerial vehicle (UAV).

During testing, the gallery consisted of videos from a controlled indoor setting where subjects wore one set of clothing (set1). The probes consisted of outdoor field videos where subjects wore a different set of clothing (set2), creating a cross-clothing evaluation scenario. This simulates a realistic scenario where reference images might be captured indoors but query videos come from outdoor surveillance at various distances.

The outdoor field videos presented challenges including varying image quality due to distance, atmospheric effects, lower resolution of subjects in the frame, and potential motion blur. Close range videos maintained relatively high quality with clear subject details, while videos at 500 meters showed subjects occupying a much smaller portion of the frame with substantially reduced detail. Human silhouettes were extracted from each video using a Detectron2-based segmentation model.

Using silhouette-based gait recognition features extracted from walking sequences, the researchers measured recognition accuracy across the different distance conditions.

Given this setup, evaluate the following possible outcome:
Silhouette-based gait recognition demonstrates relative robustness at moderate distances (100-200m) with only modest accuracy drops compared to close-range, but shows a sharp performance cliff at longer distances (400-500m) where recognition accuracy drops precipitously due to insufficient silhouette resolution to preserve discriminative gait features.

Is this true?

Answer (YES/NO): NO